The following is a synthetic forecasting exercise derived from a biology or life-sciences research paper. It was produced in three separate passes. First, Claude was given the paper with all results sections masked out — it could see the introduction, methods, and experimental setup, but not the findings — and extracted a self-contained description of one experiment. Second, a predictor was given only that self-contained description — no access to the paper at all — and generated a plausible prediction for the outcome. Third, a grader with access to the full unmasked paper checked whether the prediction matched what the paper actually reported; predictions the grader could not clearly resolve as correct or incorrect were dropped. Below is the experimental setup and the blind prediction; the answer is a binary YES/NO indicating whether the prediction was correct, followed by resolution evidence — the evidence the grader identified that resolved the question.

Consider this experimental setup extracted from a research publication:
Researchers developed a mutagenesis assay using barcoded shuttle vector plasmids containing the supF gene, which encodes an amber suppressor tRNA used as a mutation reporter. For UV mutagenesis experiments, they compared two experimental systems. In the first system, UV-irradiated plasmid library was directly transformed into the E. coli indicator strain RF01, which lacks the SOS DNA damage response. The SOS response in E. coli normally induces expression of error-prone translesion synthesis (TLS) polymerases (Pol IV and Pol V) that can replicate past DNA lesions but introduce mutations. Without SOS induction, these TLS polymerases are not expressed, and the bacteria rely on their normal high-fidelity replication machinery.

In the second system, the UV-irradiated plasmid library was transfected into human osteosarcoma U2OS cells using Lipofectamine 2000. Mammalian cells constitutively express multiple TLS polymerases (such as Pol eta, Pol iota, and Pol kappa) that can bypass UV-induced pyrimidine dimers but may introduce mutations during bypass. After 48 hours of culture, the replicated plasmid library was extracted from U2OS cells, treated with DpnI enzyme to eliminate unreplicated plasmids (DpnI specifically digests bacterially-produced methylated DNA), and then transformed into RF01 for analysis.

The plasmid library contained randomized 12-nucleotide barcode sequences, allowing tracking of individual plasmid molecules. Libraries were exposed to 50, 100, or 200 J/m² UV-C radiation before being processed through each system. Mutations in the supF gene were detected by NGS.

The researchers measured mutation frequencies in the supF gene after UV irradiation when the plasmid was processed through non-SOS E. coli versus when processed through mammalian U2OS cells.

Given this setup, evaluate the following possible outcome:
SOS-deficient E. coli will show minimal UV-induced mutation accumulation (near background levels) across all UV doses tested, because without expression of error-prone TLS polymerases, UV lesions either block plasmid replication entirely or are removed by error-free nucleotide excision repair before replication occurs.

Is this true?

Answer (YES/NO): NO